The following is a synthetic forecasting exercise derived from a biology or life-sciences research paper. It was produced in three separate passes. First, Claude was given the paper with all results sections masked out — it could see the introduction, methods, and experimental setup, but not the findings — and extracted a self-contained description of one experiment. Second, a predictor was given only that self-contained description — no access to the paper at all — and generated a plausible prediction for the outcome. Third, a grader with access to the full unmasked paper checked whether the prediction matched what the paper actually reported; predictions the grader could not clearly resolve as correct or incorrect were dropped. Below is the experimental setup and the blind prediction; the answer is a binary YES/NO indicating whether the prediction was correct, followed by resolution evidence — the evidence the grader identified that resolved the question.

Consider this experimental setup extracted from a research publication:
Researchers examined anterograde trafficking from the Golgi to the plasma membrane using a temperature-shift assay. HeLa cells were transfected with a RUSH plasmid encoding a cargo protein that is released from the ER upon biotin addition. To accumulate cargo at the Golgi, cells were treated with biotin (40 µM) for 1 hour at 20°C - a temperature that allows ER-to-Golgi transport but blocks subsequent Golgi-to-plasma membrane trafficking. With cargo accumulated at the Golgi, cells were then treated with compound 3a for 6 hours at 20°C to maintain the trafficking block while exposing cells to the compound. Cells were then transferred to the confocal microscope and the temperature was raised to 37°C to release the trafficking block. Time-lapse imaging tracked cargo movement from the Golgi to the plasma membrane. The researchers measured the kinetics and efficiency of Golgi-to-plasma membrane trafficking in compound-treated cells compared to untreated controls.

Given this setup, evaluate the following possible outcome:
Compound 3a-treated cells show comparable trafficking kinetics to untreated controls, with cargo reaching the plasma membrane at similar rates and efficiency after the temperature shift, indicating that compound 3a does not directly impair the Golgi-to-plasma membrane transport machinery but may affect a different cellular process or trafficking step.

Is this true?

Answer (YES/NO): NO